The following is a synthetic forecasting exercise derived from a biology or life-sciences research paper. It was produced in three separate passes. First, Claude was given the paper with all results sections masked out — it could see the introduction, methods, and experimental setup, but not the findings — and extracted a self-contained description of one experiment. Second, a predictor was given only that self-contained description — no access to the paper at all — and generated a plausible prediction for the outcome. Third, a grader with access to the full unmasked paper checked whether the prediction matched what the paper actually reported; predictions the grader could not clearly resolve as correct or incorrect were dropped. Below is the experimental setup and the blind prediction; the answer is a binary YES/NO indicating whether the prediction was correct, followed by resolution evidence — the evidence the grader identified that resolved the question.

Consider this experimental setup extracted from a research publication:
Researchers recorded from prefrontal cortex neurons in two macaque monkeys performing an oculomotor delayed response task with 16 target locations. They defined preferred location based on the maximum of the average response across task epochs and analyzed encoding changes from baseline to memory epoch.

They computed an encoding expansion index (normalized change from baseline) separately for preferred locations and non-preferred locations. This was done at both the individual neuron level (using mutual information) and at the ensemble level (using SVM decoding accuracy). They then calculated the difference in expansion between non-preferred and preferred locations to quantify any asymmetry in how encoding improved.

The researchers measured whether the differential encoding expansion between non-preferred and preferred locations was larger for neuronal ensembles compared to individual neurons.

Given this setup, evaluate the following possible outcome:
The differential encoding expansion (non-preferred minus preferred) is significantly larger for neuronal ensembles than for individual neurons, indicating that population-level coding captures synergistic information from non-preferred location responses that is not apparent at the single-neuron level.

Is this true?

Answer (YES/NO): YES